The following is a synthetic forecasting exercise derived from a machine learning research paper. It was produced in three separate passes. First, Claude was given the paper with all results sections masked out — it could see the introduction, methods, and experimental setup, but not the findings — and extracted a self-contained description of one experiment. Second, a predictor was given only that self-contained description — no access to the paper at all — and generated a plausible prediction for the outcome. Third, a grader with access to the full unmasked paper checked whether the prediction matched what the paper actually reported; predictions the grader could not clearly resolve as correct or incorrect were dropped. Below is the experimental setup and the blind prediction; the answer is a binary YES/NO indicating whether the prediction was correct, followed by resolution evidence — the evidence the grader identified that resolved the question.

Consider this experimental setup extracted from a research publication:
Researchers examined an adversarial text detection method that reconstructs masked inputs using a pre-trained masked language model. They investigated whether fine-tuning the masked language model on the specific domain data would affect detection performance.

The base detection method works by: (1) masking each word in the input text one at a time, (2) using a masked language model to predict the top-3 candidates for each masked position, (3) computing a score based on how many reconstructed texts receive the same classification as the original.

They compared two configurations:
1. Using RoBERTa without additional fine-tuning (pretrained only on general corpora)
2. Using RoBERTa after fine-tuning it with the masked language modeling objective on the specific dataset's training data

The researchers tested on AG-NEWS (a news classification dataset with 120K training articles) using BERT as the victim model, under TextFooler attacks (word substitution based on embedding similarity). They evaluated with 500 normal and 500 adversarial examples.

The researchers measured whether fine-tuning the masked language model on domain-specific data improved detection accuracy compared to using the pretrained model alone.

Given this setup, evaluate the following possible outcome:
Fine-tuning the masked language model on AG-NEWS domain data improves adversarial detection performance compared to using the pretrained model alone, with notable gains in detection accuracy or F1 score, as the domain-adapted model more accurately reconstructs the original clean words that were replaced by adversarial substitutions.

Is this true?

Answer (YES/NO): NO